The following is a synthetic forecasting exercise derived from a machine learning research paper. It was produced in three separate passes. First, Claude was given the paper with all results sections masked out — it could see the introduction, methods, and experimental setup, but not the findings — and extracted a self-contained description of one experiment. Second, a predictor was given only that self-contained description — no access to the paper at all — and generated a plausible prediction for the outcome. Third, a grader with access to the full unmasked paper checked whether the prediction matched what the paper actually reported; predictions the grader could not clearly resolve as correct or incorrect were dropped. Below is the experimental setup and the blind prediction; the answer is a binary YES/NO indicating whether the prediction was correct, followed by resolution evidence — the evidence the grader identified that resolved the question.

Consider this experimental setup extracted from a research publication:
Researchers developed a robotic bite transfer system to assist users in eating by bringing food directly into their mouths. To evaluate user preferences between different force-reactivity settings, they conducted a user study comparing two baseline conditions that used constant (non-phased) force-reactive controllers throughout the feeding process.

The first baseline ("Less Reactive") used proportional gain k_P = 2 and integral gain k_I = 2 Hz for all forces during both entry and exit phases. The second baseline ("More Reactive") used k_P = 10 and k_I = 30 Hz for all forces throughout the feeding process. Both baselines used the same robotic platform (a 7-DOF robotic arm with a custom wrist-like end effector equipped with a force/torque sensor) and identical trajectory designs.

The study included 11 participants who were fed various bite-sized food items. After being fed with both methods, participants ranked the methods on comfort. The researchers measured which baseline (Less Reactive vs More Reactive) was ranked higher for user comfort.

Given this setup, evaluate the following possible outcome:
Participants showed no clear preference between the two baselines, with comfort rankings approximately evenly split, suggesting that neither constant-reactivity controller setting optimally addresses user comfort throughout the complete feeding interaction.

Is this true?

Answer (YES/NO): NO